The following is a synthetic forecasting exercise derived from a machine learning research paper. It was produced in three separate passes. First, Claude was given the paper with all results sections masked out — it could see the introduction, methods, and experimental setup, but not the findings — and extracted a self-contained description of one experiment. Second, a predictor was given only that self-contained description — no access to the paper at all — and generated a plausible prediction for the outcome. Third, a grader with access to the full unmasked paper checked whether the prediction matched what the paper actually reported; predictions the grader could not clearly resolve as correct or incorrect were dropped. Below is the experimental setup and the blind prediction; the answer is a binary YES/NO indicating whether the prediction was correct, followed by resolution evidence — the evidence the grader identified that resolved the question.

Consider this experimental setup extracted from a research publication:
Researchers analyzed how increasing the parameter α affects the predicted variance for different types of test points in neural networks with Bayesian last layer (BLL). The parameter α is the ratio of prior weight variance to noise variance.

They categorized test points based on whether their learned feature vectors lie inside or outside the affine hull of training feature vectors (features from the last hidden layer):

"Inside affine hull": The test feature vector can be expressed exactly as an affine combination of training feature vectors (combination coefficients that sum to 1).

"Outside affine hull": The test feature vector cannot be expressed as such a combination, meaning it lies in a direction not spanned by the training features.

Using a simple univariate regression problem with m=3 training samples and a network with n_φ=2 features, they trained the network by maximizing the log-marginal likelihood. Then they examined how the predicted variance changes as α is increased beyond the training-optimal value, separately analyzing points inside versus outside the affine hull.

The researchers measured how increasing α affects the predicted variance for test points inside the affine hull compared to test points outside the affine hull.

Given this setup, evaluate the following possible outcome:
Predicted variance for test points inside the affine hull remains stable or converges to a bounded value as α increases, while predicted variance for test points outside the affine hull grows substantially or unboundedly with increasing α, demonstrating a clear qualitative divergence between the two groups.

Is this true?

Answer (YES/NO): YES